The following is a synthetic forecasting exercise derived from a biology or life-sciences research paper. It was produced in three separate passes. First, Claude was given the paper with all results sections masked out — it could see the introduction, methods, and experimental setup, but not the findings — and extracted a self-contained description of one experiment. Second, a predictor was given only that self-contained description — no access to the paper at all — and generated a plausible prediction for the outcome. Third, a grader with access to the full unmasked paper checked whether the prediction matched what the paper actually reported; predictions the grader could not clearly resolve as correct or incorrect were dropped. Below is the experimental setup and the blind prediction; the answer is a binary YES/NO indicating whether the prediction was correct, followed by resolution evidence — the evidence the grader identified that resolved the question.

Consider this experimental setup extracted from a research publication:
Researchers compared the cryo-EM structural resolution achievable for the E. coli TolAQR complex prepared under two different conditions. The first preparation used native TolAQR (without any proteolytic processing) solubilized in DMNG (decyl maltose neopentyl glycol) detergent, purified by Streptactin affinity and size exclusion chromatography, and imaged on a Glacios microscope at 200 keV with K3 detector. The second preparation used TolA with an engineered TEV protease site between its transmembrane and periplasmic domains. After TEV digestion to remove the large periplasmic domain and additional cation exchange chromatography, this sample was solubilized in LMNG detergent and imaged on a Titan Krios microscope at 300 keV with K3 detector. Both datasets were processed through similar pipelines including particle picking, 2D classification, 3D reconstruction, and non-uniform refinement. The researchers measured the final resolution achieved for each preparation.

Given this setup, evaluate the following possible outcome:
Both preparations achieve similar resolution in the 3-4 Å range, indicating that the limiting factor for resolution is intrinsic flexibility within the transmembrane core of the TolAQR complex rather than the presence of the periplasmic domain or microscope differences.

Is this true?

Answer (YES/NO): NO